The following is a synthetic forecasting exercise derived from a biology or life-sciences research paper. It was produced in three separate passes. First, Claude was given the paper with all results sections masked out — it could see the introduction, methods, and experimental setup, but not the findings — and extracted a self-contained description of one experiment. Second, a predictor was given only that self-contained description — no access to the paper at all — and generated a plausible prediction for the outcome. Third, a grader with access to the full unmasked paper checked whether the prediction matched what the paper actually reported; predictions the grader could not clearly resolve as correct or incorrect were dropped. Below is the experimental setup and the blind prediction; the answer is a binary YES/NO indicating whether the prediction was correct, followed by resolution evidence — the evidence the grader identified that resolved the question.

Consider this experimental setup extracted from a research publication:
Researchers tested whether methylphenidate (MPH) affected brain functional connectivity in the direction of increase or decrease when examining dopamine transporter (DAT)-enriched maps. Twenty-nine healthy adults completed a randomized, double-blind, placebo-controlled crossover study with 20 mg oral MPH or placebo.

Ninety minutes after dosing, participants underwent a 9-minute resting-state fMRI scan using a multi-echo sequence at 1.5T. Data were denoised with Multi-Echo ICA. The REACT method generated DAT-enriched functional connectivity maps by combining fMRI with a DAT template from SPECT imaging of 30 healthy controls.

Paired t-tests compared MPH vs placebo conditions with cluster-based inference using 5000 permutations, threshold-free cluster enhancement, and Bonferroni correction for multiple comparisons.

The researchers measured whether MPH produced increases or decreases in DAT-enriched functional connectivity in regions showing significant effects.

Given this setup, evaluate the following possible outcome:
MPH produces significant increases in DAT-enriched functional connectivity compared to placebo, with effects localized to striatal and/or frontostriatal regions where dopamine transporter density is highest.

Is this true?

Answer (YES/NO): NO